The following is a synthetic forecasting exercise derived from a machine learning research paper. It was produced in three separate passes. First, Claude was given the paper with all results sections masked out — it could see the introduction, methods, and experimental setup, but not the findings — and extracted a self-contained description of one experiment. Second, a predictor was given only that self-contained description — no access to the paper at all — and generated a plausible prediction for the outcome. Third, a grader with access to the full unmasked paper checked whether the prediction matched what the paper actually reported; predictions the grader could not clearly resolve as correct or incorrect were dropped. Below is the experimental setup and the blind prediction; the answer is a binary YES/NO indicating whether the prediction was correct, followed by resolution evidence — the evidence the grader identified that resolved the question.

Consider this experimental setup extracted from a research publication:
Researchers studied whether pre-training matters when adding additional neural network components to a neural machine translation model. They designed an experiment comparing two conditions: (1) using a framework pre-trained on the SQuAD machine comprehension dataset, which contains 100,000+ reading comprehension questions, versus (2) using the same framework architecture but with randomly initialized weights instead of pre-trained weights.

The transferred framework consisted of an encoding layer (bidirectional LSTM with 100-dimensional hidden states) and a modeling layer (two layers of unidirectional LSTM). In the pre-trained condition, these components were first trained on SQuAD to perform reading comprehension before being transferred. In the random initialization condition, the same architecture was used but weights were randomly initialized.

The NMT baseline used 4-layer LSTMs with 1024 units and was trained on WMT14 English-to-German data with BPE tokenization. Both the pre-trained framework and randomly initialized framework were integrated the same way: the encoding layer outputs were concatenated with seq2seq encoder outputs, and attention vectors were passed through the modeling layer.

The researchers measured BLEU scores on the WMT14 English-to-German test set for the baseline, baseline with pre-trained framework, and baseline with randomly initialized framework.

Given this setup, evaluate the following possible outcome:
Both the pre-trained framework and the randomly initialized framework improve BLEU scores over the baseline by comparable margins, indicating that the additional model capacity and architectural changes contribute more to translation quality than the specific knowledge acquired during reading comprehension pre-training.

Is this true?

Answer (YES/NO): NO